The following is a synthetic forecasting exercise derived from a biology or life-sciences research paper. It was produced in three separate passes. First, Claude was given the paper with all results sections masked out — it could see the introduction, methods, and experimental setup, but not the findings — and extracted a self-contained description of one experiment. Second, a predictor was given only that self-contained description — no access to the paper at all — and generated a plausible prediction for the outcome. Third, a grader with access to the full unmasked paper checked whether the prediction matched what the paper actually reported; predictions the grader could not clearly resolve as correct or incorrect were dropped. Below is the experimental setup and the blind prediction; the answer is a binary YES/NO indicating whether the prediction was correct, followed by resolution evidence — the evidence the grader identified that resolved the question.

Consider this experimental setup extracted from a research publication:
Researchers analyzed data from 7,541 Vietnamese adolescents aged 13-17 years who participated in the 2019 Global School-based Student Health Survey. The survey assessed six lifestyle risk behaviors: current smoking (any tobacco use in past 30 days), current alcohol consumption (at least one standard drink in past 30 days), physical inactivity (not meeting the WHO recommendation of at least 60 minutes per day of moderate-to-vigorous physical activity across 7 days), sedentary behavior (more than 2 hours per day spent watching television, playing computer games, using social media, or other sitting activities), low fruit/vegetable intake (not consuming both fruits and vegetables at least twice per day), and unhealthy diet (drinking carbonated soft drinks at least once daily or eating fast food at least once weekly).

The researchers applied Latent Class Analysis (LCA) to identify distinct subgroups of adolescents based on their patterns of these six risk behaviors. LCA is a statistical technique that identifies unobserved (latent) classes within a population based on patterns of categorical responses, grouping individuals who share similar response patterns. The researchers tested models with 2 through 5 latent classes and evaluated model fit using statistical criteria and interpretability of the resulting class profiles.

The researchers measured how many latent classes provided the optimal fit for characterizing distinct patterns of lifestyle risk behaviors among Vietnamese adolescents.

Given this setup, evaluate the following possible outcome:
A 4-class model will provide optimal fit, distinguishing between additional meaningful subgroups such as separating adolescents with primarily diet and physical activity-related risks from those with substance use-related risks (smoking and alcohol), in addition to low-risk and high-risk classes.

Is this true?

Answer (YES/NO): NO